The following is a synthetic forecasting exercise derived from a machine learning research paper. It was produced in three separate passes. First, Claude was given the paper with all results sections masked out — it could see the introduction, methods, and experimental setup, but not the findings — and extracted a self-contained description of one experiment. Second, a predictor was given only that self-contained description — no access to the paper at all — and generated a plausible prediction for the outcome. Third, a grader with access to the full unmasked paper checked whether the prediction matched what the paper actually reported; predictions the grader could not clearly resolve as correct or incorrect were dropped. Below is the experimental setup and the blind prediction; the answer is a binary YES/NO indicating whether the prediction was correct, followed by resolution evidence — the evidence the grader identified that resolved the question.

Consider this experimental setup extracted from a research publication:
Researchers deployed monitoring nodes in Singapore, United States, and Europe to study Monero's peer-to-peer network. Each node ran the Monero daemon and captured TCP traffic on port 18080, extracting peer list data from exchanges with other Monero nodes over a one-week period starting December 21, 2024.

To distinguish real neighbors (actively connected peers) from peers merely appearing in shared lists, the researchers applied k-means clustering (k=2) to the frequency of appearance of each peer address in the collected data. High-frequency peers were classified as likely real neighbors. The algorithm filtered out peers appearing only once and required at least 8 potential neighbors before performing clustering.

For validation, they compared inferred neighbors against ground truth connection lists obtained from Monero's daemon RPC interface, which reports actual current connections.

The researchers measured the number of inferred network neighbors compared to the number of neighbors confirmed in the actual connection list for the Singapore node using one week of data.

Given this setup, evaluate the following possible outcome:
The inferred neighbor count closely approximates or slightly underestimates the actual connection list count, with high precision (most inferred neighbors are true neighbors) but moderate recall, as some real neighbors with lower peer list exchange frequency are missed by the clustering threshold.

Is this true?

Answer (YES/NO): NO